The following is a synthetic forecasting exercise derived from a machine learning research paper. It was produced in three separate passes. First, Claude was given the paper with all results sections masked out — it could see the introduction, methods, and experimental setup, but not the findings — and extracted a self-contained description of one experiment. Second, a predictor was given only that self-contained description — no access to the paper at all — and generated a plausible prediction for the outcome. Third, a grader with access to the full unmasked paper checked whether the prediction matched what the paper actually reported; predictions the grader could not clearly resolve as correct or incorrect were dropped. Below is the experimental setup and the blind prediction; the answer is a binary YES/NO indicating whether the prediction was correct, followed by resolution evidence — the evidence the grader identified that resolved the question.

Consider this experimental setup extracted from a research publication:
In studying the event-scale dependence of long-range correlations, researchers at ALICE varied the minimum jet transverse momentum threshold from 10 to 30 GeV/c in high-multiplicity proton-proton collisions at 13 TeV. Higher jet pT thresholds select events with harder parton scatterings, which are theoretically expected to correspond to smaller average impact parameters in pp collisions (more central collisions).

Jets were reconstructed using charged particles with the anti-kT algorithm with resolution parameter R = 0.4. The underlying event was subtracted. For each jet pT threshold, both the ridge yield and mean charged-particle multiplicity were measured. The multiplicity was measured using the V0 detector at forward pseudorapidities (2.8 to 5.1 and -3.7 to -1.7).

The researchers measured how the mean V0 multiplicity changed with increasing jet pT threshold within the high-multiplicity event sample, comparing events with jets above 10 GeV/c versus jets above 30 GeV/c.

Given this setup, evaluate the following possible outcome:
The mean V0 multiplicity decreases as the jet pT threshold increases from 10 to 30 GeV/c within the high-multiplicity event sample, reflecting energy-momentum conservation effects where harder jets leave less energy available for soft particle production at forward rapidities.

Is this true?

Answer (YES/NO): NO